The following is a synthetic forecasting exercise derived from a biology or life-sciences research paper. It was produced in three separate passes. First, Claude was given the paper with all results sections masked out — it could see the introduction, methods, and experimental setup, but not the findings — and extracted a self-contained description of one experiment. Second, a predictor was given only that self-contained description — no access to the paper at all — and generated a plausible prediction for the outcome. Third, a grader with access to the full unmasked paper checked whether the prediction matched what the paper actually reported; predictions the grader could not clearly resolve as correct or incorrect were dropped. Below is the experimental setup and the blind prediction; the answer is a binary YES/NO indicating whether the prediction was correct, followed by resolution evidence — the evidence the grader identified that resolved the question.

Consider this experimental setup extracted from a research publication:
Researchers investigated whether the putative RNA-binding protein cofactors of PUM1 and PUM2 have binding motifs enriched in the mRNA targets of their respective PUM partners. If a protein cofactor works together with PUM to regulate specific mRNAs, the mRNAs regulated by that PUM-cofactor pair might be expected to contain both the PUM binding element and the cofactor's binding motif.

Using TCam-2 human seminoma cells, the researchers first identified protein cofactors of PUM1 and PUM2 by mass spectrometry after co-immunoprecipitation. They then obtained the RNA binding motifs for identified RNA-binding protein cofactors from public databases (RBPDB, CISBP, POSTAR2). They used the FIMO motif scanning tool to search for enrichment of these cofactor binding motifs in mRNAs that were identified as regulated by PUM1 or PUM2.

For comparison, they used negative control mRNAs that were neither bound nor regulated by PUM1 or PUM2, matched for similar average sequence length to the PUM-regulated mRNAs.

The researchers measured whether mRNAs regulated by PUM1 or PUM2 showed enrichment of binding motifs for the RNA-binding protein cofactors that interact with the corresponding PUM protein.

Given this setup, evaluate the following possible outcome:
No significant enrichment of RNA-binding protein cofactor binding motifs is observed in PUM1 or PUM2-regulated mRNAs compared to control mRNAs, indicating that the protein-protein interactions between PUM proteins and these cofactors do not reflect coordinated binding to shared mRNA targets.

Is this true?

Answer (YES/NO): NO